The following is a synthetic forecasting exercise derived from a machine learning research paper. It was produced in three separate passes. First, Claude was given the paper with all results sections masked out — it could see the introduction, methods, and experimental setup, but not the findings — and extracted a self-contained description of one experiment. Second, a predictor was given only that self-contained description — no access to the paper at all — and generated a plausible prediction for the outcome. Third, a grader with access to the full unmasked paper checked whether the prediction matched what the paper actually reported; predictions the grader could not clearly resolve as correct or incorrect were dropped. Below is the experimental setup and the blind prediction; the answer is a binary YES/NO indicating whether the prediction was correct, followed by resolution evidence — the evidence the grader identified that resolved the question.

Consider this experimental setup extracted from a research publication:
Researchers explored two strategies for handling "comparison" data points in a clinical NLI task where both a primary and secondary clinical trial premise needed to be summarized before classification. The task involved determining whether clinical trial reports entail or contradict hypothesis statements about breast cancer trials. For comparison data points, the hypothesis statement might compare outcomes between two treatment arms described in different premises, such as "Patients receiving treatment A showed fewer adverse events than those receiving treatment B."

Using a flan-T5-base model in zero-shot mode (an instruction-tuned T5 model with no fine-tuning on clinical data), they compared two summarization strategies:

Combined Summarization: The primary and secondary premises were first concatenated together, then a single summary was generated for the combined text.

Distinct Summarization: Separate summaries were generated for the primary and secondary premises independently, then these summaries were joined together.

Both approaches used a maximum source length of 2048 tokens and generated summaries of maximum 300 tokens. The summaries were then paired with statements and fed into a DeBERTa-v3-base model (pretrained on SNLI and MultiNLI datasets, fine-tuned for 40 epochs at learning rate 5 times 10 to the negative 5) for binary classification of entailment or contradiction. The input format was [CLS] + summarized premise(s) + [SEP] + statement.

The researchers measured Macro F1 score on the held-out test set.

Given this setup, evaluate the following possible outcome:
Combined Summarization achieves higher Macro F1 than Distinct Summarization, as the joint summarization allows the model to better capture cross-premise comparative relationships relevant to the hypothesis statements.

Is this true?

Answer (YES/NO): NO